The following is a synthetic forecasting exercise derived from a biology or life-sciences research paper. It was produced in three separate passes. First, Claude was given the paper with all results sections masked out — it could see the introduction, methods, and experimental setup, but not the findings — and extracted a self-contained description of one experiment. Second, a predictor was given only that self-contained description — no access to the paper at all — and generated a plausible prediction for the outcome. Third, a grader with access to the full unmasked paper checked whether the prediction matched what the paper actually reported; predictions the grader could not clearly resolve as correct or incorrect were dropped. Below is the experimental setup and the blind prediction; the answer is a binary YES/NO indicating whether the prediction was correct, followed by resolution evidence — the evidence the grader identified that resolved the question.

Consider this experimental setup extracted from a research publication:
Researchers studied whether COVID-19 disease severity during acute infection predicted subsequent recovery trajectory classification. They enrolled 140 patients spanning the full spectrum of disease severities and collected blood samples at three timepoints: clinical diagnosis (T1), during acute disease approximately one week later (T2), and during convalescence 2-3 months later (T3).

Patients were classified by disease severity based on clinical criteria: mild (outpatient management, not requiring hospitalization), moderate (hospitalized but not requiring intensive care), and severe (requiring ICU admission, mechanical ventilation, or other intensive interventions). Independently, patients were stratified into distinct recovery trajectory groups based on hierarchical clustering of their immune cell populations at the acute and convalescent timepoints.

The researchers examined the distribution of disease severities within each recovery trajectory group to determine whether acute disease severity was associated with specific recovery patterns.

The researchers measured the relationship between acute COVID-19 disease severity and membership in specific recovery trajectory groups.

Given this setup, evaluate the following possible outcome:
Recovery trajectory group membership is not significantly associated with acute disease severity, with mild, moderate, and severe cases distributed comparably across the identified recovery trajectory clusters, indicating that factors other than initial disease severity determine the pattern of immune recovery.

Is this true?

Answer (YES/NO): NO